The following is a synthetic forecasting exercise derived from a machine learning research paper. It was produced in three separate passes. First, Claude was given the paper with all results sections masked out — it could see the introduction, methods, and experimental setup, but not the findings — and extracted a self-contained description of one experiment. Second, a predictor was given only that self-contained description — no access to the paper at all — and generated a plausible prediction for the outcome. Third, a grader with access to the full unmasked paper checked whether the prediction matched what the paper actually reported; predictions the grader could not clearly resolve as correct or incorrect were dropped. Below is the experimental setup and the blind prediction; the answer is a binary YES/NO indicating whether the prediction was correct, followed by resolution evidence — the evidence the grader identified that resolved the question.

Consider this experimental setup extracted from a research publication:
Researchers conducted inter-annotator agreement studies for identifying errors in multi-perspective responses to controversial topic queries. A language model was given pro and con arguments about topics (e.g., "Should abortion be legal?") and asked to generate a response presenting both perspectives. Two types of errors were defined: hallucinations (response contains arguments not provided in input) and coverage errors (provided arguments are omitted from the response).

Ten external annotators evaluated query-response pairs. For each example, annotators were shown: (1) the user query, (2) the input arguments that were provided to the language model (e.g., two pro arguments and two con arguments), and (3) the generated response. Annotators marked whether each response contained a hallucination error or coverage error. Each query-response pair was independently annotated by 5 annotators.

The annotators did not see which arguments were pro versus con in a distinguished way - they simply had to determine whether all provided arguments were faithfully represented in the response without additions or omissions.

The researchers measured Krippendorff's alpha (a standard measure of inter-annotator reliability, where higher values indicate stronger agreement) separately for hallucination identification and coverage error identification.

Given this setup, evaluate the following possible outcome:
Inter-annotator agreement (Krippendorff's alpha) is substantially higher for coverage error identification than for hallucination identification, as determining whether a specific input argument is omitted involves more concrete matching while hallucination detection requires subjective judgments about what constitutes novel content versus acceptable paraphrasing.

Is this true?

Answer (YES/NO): YES